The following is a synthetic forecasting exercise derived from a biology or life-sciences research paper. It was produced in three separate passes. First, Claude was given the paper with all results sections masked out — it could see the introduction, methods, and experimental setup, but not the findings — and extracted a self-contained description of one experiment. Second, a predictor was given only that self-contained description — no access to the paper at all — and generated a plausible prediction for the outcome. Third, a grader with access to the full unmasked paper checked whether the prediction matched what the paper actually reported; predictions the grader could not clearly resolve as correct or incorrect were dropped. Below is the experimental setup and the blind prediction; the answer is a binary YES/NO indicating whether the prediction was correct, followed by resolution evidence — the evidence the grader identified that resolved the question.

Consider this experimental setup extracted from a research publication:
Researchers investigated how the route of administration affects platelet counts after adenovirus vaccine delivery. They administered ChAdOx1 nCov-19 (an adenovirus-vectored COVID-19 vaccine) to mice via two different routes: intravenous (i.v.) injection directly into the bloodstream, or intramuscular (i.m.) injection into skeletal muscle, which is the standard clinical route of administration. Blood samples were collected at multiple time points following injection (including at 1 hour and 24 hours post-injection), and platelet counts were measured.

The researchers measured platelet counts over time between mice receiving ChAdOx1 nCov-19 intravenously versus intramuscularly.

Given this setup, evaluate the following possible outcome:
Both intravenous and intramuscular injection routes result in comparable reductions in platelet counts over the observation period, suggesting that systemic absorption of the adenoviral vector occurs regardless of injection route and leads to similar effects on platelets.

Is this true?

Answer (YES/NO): NO